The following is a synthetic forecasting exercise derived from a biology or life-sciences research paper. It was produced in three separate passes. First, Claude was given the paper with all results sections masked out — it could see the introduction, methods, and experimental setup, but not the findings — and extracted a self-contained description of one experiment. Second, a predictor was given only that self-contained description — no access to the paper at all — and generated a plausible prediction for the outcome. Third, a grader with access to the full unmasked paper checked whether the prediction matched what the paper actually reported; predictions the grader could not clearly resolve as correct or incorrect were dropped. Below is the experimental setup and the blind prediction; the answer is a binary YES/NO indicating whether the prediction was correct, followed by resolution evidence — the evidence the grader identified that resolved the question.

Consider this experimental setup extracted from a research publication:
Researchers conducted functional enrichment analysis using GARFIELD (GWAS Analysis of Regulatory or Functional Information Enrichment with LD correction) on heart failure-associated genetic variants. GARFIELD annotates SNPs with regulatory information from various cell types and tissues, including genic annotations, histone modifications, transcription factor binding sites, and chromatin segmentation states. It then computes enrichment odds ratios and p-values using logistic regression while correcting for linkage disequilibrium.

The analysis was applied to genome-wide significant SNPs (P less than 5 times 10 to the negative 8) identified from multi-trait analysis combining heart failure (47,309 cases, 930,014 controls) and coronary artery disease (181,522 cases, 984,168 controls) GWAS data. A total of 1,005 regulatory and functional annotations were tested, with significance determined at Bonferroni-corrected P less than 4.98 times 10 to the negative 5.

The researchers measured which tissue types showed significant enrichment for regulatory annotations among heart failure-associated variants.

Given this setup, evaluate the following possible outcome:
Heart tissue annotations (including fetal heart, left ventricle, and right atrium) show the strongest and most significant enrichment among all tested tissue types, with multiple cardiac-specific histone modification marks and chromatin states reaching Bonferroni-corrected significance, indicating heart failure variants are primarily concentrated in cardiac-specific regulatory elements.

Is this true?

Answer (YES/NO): NO